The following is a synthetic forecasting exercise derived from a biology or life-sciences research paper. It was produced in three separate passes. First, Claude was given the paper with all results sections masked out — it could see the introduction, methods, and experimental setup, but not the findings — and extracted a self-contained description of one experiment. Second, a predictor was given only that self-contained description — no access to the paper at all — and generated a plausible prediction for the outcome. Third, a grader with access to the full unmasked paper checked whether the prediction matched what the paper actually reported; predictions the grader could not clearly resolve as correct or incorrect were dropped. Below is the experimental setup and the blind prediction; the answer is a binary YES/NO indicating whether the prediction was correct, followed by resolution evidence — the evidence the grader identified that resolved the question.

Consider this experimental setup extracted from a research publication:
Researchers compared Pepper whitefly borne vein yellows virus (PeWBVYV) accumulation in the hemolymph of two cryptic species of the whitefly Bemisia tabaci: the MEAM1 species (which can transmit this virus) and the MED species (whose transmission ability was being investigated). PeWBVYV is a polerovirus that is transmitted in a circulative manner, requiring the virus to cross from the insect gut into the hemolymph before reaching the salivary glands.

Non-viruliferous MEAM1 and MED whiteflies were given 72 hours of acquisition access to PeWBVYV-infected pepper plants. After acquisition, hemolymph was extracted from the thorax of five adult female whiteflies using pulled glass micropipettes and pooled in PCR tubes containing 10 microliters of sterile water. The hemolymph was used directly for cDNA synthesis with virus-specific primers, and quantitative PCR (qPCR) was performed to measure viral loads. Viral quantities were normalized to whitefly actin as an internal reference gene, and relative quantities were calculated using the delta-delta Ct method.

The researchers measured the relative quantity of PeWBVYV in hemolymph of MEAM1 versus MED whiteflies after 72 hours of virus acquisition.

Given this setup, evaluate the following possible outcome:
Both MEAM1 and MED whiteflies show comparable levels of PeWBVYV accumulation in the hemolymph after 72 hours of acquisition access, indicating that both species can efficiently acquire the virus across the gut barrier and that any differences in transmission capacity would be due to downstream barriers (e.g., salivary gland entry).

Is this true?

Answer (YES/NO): NO